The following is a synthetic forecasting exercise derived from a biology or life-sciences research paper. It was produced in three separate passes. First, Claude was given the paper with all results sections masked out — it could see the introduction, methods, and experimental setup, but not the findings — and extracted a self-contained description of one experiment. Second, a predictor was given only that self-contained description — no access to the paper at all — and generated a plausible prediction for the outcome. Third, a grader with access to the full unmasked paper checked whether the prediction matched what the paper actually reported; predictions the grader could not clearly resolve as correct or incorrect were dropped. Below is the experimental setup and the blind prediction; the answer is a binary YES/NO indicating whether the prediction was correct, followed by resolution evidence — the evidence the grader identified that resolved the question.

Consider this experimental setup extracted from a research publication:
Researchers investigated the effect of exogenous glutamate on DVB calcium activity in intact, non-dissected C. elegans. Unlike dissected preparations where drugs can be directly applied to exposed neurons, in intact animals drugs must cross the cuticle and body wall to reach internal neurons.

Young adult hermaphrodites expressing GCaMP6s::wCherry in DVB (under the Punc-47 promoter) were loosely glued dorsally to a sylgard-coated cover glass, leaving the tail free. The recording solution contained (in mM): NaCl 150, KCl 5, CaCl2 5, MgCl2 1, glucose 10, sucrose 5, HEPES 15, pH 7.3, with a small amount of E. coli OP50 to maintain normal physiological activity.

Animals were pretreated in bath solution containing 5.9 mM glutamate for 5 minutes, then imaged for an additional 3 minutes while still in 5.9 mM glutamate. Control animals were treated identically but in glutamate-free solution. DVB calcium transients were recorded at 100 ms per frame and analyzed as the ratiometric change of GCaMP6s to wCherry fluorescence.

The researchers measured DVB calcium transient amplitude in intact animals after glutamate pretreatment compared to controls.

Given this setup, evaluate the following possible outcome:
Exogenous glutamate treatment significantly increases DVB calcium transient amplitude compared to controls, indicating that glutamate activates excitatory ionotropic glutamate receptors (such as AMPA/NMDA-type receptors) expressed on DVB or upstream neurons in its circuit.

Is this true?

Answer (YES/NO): NO